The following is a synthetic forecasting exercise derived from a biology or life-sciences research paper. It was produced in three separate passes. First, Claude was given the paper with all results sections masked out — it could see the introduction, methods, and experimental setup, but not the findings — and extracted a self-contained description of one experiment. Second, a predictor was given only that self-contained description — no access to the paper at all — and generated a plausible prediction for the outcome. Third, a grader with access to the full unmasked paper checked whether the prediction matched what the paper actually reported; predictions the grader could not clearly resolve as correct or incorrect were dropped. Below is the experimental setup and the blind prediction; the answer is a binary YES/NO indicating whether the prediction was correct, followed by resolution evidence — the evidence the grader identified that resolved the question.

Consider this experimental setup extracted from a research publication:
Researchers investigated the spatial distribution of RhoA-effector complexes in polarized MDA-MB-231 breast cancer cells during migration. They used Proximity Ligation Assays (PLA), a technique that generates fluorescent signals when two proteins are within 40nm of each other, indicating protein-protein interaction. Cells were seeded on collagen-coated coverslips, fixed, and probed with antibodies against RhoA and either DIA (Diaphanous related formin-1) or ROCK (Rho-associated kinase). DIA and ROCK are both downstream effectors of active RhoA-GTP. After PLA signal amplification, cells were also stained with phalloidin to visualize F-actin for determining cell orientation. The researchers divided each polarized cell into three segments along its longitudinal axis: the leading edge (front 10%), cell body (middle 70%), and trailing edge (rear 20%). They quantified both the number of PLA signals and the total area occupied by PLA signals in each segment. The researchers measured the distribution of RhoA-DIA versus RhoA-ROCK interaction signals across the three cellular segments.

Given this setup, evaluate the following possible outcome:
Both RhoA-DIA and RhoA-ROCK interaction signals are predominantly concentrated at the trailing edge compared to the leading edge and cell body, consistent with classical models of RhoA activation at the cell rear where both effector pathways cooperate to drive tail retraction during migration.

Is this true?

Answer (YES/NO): NO